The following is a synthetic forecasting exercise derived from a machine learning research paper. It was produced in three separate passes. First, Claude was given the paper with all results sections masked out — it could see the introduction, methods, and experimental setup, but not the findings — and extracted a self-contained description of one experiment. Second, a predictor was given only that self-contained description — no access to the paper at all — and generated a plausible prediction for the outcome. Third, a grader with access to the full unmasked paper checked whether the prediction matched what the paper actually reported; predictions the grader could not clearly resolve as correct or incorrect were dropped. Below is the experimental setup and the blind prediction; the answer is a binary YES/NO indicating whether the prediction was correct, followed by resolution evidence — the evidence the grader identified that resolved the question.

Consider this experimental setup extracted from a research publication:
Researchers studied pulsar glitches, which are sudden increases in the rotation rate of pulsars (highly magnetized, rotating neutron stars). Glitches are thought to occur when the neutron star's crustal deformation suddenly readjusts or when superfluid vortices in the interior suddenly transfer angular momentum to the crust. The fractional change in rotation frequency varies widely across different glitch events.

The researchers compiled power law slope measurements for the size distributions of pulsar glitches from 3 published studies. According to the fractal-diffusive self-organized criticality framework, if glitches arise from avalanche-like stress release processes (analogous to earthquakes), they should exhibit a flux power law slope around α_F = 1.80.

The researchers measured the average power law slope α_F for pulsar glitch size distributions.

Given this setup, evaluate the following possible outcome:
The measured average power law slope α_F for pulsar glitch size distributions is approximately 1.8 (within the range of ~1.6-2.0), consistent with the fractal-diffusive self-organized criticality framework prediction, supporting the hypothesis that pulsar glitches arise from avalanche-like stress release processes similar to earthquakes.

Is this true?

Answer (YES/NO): NO